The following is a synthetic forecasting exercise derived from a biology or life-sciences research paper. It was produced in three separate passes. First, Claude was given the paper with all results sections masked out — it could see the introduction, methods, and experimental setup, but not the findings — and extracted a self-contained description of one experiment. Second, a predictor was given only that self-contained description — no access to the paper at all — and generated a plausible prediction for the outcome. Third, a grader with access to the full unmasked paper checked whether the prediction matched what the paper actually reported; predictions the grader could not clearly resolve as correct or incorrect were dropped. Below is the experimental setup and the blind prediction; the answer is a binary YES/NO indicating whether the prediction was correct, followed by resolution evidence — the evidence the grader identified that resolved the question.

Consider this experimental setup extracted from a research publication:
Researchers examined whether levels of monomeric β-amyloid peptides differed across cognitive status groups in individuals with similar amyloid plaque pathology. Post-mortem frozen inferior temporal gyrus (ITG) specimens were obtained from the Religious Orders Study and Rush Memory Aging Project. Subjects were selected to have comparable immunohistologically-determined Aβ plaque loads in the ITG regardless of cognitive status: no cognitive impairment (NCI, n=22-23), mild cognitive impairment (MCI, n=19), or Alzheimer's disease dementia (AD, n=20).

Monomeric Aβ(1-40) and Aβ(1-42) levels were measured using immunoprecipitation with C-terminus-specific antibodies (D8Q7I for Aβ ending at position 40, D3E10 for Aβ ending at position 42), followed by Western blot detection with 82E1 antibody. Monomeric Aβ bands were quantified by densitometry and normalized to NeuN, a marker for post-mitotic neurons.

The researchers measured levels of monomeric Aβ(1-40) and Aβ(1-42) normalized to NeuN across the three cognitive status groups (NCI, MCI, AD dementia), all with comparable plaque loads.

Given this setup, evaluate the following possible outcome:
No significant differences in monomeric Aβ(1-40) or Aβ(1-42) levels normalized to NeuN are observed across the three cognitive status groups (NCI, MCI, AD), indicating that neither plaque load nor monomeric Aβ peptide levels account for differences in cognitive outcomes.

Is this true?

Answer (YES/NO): YES